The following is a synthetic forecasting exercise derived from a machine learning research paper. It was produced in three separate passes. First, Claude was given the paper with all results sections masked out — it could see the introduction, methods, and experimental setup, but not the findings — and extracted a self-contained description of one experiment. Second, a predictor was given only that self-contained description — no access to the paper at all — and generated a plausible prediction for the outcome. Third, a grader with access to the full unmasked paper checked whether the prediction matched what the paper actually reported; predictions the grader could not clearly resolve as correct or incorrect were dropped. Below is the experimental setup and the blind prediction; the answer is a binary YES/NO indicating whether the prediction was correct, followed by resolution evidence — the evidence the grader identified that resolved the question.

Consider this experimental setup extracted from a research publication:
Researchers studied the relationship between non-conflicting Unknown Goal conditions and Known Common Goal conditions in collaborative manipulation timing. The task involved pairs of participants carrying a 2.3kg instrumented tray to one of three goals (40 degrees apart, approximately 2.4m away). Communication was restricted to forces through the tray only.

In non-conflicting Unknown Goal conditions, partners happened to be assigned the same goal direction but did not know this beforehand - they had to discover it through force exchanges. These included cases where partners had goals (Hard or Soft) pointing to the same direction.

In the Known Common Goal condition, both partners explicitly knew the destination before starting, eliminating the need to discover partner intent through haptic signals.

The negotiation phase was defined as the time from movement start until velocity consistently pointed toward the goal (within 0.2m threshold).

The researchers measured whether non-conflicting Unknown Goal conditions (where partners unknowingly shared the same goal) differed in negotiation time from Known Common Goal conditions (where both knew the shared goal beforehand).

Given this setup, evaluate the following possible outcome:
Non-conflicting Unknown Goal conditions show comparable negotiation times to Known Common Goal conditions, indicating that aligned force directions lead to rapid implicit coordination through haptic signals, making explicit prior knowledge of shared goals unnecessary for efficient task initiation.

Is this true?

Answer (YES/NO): NO